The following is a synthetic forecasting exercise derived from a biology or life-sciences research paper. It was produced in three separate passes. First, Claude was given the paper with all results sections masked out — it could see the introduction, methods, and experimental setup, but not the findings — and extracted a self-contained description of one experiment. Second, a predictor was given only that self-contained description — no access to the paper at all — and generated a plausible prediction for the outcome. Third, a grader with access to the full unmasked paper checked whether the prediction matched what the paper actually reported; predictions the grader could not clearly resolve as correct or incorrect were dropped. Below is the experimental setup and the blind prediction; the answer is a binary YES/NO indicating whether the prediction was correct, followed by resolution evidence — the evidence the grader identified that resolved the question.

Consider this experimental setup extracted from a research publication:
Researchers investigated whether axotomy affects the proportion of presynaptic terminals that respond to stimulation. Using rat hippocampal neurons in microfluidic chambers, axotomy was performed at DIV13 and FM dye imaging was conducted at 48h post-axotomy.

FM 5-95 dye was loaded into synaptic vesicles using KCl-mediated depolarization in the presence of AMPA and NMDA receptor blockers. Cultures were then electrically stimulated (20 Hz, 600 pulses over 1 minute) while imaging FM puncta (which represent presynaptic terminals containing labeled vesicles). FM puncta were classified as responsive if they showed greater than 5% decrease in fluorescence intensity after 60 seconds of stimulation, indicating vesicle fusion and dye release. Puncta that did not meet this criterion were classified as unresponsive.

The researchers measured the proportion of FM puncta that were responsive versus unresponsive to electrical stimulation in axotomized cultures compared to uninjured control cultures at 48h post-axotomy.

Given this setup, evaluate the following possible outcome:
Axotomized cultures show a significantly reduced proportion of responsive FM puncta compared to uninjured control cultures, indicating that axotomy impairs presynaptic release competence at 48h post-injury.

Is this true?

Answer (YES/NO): NO